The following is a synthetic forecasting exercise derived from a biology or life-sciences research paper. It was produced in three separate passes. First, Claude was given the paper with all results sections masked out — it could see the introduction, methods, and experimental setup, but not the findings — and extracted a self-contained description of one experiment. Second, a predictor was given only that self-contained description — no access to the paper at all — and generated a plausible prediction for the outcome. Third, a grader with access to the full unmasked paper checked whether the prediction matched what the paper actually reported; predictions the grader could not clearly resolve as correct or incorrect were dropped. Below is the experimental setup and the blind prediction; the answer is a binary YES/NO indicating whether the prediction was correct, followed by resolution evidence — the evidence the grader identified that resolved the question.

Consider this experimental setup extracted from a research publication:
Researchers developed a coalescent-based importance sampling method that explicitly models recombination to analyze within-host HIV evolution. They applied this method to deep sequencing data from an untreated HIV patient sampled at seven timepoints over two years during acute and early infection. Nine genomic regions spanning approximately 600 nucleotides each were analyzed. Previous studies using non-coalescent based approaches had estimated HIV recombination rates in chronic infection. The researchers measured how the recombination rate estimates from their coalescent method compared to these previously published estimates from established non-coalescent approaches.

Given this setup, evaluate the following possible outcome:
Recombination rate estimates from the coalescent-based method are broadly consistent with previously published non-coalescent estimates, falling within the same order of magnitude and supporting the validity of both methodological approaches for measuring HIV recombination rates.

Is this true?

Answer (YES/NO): NO